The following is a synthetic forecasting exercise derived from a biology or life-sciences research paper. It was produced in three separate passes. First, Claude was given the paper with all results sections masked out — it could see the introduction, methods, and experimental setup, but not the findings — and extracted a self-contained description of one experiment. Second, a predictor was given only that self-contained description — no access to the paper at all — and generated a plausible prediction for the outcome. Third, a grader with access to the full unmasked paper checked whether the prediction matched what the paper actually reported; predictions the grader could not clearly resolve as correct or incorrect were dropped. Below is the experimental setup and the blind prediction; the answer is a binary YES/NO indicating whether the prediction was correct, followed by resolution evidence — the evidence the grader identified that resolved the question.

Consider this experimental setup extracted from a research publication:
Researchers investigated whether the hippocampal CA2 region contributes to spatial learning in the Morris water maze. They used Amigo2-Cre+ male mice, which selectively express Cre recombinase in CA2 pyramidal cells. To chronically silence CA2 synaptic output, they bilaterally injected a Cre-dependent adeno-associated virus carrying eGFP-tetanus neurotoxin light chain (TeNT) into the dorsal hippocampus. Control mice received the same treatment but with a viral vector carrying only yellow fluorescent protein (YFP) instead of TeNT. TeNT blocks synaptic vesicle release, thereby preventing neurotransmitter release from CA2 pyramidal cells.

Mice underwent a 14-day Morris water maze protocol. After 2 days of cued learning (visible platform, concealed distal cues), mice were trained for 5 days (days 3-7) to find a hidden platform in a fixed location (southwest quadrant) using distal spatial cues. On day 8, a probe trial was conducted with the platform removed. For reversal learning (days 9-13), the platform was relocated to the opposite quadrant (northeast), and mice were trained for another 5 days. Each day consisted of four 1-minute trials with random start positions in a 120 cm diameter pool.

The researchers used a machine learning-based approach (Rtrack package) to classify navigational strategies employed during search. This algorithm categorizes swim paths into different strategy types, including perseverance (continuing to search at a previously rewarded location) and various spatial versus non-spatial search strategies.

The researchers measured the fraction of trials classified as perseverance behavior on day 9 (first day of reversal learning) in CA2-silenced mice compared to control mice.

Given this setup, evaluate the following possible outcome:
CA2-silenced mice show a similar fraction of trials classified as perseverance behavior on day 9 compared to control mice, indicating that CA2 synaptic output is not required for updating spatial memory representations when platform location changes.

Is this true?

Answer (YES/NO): NO